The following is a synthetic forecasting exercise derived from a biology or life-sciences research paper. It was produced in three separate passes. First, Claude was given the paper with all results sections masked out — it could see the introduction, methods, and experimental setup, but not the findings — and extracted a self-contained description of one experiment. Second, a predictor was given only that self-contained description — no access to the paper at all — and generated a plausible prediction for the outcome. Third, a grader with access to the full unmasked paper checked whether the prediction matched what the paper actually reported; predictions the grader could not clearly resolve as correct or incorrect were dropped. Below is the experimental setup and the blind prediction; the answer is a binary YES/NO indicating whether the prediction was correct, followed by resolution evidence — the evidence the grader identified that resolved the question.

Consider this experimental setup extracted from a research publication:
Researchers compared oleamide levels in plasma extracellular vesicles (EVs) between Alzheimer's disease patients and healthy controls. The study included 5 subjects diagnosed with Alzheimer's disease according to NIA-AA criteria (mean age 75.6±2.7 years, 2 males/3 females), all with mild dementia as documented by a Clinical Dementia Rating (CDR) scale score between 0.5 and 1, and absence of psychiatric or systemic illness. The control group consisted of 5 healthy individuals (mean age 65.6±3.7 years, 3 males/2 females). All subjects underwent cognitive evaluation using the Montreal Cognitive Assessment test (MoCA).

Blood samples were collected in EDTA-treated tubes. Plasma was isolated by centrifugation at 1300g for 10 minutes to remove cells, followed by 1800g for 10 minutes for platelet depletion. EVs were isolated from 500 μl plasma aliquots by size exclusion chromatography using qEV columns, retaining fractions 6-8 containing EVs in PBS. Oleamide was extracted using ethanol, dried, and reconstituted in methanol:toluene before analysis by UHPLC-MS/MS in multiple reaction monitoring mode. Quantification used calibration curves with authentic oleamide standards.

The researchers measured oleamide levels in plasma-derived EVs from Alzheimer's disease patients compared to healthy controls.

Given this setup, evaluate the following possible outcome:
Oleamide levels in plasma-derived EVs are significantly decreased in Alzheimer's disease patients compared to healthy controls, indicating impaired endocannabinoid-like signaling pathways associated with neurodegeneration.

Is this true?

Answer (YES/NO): NO